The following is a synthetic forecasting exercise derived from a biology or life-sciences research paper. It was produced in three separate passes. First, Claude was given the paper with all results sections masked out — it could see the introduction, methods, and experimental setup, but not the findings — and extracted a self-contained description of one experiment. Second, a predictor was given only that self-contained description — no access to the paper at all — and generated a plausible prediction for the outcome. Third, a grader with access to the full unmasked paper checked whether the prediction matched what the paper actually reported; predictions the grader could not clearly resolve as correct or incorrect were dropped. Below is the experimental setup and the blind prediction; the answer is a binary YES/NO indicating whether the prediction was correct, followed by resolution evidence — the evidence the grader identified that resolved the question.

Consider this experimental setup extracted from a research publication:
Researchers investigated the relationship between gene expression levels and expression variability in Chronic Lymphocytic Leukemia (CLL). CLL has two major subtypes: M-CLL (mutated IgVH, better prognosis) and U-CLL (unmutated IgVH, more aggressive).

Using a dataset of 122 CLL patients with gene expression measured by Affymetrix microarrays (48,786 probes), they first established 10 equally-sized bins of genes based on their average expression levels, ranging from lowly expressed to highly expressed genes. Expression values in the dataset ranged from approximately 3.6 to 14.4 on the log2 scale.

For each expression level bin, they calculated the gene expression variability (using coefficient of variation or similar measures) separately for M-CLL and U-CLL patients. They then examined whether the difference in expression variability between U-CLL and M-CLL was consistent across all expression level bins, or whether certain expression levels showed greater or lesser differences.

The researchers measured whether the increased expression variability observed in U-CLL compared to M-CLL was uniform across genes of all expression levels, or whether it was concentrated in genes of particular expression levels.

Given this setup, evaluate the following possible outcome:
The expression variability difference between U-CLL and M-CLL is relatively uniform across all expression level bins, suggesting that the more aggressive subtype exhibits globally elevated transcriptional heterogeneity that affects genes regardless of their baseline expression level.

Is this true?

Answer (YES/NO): NO